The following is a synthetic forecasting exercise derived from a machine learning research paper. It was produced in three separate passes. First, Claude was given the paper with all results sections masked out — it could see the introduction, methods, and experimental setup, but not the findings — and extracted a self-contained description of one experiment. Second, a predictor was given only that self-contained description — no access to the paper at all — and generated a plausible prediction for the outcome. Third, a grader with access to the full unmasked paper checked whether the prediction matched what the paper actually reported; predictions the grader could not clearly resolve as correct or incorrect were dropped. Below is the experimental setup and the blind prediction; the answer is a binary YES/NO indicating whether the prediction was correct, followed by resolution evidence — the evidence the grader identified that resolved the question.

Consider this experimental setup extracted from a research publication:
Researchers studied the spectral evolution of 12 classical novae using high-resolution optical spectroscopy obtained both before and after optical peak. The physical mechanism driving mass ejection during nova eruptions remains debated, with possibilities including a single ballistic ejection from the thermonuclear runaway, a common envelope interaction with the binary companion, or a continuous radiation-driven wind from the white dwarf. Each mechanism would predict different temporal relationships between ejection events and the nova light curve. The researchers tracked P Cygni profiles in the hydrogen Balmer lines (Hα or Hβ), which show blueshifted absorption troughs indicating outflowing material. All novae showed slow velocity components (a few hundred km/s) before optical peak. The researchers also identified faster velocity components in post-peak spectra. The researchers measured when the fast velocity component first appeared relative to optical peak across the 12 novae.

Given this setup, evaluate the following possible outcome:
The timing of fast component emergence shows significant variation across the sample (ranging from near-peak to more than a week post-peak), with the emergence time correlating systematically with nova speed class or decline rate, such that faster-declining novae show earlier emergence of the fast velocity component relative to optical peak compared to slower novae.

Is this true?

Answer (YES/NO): NO